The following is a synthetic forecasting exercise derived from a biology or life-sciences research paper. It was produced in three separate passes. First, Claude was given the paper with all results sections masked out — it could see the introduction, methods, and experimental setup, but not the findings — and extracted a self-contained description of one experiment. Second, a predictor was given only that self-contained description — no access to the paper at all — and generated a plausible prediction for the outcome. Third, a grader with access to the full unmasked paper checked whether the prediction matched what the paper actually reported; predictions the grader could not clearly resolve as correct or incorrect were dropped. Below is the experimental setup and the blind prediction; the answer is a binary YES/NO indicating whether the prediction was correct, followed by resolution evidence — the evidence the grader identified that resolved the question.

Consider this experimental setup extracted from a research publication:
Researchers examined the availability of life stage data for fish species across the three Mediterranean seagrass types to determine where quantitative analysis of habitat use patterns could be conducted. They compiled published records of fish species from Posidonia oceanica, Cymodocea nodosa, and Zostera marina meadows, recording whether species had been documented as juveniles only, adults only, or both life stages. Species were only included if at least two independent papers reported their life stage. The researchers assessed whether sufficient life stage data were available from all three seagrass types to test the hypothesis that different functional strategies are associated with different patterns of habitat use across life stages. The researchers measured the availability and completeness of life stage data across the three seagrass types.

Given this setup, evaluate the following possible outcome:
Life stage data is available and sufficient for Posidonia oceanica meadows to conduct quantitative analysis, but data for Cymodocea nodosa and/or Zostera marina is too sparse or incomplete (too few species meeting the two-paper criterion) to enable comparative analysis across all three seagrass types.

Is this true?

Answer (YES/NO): YES